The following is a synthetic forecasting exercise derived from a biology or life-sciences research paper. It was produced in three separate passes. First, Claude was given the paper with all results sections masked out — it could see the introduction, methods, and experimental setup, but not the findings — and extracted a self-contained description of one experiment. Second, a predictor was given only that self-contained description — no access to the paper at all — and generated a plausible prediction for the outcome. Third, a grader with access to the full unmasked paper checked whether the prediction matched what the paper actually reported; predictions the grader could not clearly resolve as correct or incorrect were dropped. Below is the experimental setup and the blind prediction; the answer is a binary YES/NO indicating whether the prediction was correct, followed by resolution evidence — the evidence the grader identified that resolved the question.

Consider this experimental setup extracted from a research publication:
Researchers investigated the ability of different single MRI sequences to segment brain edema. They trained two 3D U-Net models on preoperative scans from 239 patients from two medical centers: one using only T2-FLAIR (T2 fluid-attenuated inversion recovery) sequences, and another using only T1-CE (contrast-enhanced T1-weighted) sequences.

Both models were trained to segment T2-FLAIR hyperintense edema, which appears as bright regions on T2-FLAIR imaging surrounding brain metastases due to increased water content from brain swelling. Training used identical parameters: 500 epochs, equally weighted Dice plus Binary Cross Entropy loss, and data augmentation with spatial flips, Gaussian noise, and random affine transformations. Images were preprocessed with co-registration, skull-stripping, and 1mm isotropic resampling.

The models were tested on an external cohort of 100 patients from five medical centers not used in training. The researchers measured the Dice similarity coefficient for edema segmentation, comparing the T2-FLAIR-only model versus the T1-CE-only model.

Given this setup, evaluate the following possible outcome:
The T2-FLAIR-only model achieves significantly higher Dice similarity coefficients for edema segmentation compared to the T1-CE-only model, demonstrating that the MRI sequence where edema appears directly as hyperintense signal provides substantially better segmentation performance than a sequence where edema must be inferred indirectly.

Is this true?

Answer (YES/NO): NO